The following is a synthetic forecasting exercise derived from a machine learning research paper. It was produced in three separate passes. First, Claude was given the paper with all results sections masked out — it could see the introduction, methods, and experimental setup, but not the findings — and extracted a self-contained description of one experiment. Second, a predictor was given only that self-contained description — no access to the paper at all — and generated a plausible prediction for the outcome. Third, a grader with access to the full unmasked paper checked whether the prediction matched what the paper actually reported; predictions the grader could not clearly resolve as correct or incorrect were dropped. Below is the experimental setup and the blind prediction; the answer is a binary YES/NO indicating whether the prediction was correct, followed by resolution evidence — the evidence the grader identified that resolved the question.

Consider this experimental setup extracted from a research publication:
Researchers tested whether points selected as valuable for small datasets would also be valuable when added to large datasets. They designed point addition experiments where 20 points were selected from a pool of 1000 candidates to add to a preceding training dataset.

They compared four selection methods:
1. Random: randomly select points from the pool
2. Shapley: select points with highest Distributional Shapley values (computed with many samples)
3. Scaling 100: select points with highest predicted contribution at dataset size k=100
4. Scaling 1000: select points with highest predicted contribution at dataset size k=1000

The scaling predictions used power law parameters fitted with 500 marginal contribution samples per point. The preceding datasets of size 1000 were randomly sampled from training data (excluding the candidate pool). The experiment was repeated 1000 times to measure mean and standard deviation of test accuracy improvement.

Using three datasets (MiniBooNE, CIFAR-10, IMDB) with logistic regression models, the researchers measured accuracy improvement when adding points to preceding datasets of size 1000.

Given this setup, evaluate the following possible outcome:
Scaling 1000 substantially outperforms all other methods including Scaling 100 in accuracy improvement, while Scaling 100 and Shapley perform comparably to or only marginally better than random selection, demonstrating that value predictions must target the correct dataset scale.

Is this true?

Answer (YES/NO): NO